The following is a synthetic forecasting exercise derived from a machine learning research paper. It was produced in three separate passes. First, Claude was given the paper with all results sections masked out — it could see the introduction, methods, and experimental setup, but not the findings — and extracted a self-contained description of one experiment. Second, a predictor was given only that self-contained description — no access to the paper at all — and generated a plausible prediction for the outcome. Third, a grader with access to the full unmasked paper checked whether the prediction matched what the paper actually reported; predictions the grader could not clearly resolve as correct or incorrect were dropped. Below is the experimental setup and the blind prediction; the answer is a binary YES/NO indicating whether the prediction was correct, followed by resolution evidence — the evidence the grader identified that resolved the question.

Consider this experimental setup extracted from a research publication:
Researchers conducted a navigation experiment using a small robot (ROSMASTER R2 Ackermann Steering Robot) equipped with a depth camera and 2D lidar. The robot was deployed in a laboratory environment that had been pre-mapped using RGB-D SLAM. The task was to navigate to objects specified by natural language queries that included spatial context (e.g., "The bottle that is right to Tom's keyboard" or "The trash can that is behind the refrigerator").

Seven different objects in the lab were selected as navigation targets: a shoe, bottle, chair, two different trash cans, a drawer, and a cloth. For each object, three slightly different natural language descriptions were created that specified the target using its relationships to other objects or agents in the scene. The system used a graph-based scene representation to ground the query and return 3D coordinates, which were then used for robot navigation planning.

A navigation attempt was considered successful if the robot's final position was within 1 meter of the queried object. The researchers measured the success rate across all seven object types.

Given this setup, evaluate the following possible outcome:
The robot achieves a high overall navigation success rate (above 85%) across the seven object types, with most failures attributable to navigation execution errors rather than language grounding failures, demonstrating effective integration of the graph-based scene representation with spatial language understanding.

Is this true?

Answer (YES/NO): NO